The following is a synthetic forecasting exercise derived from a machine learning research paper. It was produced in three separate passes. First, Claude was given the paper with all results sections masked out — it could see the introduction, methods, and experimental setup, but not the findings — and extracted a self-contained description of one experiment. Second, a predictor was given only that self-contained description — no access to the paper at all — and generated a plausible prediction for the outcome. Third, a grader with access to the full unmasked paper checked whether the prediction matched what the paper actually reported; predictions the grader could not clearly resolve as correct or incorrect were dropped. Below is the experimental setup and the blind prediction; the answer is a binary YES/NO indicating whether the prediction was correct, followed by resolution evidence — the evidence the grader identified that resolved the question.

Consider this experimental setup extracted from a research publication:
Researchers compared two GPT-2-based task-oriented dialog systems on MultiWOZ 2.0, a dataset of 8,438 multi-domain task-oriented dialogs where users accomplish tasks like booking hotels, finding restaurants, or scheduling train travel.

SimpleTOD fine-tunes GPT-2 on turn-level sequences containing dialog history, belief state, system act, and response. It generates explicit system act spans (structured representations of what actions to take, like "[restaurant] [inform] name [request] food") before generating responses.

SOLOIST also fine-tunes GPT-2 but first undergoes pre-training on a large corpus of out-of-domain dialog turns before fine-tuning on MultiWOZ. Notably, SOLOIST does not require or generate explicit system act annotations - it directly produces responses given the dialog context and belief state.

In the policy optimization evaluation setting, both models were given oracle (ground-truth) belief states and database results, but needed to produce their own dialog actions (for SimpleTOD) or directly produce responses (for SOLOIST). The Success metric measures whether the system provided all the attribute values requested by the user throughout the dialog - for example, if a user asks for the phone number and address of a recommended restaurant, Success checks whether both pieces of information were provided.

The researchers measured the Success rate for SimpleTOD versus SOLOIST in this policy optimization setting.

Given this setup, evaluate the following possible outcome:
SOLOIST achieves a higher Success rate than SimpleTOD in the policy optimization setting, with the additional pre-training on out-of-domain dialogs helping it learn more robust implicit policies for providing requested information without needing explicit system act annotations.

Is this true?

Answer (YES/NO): YES